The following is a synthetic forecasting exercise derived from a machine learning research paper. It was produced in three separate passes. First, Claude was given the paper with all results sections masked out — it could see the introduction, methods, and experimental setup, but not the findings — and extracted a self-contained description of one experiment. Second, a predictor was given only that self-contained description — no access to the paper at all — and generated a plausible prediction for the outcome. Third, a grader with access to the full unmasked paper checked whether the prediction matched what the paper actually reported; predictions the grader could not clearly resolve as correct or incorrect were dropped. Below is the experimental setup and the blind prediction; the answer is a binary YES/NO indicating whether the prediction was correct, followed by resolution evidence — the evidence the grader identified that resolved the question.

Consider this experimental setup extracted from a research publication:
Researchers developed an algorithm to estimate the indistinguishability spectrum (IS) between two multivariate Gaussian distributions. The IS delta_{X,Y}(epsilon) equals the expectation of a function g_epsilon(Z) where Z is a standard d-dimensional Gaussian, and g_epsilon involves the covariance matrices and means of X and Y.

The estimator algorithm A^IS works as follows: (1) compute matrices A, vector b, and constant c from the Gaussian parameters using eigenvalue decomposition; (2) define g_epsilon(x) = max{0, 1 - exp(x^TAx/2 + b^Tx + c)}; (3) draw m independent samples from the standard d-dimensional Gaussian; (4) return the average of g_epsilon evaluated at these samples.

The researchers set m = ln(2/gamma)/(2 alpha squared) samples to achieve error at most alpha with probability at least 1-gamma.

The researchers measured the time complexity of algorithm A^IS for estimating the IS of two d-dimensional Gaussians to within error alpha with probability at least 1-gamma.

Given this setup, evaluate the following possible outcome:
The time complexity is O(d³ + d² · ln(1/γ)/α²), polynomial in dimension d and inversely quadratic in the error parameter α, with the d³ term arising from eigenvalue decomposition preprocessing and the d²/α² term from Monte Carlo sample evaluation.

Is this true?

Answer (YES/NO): NO